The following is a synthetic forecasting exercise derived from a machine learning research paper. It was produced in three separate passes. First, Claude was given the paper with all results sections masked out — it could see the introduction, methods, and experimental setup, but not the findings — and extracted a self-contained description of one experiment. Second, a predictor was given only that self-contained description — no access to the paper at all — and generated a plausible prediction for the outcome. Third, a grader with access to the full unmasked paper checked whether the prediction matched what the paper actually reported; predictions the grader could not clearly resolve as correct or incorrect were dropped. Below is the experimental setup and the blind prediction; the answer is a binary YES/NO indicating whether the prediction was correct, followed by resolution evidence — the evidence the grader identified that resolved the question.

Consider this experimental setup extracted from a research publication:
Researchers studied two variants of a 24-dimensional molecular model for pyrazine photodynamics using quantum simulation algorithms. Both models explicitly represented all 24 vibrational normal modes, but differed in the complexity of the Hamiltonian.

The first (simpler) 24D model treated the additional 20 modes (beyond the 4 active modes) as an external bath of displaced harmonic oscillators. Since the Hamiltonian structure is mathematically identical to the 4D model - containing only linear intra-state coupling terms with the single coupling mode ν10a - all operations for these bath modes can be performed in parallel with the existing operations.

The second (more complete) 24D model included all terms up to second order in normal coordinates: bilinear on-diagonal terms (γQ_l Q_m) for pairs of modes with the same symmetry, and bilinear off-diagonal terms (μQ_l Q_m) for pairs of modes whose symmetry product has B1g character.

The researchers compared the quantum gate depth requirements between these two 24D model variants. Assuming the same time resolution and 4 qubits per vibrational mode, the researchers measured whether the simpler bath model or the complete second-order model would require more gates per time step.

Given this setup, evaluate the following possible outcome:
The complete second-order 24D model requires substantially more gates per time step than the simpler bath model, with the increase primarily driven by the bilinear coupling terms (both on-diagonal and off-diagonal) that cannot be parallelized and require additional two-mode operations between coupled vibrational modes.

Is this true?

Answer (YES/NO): NO